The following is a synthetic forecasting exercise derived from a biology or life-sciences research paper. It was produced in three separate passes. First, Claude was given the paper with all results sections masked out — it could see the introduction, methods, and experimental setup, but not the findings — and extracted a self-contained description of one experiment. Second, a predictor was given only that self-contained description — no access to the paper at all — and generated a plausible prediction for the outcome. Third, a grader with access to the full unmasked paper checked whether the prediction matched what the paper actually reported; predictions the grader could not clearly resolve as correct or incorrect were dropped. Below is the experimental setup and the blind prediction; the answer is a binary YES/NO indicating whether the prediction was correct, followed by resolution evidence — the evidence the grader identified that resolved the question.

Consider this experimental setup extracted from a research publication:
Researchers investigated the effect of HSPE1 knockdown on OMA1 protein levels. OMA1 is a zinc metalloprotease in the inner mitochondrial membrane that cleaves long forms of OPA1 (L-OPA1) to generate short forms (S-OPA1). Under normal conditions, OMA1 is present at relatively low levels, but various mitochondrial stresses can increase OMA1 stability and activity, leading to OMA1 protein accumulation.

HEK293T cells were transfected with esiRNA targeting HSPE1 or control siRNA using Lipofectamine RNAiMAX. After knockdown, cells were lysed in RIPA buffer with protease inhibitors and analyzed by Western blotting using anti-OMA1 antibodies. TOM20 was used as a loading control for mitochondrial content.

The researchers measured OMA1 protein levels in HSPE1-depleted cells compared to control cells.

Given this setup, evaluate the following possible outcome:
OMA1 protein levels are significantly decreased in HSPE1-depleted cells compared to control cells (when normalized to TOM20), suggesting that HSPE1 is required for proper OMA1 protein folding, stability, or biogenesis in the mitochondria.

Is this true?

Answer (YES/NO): NO